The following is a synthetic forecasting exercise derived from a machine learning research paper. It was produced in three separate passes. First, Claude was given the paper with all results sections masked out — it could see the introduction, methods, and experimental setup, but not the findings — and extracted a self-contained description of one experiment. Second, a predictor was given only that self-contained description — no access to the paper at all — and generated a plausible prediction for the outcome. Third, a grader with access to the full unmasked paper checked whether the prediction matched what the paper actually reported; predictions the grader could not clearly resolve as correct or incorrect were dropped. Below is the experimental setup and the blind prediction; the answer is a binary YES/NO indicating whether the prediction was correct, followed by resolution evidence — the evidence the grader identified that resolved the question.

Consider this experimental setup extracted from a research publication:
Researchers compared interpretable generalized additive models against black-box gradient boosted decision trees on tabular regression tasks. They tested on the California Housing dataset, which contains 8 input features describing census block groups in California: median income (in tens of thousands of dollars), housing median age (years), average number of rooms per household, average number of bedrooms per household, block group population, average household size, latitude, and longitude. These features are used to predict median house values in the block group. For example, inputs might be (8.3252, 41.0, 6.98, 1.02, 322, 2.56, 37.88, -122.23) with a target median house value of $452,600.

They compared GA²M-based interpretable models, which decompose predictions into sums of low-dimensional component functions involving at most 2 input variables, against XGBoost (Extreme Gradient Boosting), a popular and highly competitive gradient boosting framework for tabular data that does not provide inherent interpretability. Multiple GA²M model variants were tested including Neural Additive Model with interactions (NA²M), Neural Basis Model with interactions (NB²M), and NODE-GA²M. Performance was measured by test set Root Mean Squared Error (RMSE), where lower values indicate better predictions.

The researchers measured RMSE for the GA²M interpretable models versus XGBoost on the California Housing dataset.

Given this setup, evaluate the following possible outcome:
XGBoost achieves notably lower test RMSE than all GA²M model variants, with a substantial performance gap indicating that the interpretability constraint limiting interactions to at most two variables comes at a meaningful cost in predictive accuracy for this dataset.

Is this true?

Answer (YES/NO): YES